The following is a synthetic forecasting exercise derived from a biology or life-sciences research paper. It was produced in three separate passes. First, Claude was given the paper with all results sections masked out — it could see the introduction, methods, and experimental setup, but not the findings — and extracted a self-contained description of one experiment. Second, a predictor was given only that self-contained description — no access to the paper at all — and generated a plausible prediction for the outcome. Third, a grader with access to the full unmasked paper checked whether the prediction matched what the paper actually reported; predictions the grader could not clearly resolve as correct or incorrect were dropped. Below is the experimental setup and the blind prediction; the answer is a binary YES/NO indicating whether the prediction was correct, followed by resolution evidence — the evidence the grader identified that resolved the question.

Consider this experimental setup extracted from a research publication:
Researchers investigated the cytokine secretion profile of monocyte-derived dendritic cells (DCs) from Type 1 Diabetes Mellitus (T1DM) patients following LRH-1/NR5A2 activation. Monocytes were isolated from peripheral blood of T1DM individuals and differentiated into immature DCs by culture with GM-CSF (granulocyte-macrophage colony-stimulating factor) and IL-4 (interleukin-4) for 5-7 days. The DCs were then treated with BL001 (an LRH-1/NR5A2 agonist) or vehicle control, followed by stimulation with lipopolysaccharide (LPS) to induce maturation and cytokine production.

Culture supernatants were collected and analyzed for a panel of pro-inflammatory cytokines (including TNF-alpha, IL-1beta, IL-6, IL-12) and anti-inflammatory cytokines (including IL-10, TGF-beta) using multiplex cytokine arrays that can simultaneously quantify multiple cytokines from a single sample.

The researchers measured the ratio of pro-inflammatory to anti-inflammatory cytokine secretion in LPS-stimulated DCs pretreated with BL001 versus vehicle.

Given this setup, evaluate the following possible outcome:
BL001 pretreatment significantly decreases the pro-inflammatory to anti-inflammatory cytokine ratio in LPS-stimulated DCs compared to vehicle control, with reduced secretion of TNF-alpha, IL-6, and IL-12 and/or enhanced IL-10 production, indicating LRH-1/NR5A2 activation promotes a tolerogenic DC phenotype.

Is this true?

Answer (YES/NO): NO